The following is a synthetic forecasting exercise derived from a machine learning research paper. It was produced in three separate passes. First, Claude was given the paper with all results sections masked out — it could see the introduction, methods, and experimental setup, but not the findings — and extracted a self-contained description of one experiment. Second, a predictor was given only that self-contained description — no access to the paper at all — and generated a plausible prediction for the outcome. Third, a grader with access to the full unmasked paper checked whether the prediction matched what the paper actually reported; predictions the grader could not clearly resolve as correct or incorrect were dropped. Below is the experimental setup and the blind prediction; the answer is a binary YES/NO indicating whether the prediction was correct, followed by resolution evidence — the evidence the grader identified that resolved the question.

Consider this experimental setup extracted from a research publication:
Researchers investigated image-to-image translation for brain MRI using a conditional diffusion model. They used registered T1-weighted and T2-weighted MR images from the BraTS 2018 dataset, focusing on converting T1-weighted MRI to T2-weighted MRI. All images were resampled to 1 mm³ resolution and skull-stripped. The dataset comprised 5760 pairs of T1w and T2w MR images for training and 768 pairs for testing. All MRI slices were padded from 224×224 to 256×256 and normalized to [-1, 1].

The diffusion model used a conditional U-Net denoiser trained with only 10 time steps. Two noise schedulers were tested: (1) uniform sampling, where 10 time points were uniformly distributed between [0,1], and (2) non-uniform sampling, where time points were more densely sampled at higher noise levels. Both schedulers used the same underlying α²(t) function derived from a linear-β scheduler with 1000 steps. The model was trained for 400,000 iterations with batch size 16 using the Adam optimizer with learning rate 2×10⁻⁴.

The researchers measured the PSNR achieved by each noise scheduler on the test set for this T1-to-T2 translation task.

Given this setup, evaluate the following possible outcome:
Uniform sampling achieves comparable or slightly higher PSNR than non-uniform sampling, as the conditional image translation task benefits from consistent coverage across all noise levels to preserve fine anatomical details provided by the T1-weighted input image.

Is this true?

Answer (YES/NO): YES